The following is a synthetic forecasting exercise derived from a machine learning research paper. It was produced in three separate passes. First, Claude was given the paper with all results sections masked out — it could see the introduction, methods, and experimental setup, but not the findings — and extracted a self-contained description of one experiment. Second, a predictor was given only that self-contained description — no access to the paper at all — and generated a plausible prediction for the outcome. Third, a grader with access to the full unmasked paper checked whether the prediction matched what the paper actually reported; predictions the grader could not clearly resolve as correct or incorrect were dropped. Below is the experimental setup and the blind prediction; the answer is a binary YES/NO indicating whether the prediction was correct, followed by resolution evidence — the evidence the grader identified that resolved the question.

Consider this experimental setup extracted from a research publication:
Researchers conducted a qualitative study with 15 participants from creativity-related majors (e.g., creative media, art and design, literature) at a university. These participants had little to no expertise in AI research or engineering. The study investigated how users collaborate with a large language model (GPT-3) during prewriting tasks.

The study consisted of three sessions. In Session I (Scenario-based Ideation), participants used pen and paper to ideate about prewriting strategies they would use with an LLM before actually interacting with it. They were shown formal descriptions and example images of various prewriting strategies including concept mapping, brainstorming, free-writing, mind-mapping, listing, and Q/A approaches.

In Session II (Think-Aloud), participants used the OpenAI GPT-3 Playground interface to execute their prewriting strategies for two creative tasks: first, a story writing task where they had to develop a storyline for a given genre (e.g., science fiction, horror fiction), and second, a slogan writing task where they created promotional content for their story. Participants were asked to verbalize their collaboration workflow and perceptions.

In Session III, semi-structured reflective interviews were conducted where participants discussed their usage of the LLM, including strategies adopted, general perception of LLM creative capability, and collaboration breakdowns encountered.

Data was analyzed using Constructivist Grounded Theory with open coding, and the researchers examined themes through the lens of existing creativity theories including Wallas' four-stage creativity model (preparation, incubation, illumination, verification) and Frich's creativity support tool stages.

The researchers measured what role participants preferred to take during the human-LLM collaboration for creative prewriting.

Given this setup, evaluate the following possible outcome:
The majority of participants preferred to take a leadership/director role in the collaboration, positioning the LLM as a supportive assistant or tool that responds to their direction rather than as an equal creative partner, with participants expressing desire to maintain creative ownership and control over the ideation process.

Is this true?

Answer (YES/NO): NO